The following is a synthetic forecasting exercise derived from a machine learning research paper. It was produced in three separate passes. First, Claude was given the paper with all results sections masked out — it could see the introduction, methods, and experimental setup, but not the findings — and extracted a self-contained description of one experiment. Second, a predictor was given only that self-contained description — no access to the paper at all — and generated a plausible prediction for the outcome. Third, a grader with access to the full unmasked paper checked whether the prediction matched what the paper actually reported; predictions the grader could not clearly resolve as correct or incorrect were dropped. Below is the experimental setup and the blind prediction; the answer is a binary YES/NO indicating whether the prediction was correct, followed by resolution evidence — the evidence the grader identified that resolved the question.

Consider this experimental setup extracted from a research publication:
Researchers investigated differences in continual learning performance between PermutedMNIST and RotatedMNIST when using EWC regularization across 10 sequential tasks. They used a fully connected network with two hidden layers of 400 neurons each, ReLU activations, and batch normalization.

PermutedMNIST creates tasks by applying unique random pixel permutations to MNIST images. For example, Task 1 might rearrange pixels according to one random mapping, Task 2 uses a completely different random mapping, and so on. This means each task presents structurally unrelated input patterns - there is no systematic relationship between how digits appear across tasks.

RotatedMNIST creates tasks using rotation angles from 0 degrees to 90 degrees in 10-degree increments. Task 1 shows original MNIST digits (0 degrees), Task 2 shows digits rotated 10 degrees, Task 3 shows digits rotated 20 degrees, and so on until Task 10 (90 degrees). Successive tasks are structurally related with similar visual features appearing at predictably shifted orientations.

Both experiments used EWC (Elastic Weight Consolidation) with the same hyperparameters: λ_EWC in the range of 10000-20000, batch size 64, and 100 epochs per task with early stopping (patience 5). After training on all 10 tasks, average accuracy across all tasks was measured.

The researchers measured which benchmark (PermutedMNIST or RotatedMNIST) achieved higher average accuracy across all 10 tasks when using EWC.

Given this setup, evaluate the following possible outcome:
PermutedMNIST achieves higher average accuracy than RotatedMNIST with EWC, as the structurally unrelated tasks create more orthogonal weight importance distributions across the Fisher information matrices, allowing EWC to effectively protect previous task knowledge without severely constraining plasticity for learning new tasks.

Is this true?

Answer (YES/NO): YES